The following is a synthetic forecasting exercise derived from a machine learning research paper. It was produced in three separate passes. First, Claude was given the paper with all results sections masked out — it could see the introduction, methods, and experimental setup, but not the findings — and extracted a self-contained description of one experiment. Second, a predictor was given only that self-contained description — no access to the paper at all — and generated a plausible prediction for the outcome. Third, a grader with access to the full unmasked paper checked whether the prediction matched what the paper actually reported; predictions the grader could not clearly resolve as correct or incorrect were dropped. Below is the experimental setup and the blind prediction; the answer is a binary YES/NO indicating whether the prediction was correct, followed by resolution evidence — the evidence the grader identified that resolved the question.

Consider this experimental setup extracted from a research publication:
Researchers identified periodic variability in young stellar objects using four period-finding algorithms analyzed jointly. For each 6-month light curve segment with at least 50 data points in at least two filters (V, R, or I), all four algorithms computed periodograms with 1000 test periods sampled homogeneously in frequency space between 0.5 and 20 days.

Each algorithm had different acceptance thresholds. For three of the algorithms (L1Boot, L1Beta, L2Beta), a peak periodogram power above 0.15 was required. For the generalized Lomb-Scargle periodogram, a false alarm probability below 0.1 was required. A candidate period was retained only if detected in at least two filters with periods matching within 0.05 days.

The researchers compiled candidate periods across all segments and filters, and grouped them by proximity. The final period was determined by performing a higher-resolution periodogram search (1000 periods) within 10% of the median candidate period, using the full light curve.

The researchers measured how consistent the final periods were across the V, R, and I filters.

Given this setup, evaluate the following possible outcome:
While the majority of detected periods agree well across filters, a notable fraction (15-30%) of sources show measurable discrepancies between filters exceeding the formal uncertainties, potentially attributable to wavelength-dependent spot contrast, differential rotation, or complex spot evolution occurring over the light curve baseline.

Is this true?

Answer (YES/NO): NO